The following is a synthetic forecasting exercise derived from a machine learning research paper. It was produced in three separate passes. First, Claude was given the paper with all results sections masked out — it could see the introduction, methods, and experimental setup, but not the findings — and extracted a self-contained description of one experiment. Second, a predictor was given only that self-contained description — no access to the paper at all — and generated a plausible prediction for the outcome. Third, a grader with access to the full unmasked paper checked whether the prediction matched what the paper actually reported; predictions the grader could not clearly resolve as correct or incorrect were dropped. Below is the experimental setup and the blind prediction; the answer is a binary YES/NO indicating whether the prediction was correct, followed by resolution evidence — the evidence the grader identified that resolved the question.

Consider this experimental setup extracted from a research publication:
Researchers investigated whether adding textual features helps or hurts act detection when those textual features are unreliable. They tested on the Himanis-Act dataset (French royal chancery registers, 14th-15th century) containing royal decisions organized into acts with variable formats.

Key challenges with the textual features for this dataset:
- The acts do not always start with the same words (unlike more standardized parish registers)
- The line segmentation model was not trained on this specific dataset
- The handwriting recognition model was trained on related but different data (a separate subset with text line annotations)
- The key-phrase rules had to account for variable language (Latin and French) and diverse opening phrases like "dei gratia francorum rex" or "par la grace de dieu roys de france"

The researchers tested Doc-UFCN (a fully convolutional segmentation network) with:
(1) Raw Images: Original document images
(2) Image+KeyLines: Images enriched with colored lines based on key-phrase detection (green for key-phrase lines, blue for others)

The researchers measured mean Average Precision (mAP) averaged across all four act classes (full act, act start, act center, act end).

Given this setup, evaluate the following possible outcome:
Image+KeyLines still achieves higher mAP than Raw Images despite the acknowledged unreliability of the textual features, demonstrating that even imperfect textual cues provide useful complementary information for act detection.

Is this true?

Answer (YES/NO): NO